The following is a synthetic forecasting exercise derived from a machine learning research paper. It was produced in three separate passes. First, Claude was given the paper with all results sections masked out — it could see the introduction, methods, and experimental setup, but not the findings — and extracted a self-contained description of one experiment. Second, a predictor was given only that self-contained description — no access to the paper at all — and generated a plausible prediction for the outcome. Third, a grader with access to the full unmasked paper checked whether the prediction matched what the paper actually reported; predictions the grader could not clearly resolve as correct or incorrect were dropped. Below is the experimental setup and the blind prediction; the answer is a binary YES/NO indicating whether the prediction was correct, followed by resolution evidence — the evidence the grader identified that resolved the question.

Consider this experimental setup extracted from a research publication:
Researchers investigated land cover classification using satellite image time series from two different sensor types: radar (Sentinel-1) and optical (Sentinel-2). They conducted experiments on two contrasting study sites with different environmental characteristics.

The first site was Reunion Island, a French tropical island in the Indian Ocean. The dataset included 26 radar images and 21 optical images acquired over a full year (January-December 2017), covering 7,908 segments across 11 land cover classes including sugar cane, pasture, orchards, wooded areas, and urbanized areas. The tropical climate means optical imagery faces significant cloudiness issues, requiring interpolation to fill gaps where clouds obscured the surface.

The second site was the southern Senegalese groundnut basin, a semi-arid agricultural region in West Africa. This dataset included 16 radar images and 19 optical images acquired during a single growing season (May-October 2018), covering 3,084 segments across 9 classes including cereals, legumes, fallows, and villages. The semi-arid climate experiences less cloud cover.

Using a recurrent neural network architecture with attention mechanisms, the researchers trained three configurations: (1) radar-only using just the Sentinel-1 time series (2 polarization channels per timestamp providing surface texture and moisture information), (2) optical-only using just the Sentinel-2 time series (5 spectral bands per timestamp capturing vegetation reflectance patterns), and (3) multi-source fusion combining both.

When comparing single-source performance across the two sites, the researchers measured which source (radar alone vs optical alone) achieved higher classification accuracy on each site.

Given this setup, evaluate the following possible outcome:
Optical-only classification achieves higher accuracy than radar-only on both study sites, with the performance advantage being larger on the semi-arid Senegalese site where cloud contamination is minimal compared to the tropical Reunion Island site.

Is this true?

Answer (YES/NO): NO